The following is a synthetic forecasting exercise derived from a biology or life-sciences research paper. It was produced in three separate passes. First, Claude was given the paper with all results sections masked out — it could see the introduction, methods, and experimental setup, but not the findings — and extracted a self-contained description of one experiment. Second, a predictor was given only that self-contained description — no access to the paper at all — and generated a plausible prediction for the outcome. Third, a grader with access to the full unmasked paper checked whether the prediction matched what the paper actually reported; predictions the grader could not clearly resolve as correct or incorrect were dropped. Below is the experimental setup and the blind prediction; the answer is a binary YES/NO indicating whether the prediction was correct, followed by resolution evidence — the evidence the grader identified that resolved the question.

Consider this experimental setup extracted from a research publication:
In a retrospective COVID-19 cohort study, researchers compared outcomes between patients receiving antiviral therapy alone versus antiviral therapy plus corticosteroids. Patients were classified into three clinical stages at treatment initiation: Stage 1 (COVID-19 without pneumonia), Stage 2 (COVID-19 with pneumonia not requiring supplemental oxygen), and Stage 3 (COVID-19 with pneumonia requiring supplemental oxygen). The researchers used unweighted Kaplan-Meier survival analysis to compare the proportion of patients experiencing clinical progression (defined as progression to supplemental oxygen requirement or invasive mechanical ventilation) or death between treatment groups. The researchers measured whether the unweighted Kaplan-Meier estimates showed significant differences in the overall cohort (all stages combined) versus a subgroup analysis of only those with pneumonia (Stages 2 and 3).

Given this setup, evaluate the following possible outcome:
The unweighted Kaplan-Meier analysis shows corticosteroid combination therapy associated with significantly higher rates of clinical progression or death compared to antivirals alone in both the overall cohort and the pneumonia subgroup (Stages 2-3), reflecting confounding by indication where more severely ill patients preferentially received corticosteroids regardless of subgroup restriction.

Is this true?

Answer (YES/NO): NO